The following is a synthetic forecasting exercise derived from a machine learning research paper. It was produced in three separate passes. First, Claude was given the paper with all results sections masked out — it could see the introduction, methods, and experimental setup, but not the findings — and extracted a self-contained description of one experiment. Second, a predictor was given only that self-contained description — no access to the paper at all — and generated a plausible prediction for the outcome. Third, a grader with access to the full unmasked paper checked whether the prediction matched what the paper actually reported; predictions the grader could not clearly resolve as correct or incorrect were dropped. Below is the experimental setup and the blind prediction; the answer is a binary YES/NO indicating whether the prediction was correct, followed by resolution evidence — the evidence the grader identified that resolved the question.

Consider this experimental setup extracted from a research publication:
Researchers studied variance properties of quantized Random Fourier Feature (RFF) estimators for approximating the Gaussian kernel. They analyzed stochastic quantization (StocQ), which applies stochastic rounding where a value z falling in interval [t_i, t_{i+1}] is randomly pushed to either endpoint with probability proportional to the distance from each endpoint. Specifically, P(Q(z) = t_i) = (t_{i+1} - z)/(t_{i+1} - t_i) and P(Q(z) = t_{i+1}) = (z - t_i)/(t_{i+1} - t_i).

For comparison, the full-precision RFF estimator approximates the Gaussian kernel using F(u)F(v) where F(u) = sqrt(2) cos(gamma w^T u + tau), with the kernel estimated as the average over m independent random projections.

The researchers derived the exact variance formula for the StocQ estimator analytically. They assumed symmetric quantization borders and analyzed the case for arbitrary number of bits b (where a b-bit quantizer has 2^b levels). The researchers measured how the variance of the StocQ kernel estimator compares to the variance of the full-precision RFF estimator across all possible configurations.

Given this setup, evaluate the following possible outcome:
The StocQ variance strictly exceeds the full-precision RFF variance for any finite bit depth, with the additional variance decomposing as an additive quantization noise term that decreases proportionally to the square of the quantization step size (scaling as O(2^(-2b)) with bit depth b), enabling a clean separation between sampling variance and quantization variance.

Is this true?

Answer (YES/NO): NO